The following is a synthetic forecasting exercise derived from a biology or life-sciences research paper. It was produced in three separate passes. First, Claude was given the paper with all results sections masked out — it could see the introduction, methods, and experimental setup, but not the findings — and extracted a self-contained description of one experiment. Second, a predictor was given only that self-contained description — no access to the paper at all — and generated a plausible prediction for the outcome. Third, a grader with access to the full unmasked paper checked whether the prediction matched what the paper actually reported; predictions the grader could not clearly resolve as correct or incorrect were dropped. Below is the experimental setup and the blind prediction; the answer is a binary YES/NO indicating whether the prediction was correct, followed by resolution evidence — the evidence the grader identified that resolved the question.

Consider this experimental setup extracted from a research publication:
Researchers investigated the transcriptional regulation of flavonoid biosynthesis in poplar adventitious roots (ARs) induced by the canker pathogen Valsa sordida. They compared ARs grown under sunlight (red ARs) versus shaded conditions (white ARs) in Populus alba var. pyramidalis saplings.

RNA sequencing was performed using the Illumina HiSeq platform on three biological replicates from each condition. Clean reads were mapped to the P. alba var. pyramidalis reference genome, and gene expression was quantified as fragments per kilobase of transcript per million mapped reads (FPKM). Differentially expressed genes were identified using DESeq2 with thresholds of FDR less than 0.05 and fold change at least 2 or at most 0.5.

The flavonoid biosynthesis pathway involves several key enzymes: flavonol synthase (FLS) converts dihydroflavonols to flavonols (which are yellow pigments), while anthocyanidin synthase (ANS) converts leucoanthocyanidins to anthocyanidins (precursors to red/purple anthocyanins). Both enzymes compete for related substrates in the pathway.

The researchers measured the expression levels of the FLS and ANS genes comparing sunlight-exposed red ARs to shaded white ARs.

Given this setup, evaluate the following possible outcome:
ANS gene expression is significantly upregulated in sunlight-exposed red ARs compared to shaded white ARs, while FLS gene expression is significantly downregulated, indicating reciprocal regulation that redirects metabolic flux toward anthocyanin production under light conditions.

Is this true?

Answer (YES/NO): NO